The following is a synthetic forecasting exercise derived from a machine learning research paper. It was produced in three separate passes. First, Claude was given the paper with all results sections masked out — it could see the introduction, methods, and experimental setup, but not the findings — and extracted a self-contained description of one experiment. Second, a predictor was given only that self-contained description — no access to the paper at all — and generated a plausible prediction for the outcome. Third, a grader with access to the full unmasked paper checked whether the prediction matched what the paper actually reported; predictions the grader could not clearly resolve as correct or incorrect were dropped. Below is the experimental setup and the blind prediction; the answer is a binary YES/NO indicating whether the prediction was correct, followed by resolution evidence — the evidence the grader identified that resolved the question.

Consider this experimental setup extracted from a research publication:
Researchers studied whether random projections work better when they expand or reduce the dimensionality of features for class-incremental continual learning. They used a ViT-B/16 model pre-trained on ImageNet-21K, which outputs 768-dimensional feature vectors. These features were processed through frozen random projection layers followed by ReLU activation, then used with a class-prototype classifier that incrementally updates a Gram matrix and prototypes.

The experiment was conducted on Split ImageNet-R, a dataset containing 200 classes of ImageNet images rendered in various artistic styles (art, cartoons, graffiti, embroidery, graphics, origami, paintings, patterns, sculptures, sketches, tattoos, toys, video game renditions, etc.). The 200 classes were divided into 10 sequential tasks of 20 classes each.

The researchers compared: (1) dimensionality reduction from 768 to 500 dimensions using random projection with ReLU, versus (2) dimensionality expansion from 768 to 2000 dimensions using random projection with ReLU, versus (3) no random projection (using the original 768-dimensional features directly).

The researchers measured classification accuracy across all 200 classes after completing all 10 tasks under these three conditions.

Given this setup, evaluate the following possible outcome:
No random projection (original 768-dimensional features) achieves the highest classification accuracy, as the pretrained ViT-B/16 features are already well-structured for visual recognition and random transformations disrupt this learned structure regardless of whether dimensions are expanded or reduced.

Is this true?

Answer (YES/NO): NO